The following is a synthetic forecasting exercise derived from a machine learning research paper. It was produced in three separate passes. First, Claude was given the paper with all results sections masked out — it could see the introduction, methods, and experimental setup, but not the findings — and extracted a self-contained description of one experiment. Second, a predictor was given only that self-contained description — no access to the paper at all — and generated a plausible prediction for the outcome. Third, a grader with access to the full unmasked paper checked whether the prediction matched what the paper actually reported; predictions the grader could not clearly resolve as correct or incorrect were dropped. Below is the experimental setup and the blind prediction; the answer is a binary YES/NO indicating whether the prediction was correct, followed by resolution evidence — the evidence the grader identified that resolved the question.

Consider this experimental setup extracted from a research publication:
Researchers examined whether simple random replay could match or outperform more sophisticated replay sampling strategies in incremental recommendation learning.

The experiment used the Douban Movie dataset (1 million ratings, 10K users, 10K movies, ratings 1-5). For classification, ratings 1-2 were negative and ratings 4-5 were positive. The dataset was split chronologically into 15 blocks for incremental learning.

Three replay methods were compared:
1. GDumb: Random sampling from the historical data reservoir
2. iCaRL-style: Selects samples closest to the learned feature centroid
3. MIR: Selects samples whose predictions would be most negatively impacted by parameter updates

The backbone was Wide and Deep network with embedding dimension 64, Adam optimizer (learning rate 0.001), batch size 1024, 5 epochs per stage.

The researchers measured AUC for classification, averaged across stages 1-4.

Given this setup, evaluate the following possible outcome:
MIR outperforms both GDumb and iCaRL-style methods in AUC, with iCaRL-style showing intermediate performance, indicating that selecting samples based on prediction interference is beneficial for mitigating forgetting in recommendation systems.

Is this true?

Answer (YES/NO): NO